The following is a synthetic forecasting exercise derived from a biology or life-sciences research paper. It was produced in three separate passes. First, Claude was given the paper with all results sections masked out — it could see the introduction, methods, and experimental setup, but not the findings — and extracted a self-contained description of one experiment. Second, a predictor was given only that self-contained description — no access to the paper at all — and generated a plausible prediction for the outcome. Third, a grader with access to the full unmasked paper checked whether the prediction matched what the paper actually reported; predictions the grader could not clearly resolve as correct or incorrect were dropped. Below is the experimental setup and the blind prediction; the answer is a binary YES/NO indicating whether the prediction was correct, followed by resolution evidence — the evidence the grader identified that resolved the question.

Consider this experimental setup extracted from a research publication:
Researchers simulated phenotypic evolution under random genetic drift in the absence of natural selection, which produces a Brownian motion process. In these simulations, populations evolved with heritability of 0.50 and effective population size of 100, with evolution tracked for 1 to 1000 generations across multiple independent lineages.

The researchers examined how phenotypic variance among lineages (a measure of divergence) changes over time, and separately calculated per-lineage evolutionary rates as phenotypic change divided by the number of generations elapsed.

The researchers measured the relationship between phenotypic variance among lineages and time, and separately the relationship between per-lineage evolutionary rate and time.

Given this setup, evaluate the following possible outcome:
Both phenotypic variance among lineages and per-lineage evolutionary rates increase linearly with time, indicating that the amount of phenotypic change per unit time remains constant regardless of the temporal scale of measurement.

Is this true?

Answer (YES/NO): NO